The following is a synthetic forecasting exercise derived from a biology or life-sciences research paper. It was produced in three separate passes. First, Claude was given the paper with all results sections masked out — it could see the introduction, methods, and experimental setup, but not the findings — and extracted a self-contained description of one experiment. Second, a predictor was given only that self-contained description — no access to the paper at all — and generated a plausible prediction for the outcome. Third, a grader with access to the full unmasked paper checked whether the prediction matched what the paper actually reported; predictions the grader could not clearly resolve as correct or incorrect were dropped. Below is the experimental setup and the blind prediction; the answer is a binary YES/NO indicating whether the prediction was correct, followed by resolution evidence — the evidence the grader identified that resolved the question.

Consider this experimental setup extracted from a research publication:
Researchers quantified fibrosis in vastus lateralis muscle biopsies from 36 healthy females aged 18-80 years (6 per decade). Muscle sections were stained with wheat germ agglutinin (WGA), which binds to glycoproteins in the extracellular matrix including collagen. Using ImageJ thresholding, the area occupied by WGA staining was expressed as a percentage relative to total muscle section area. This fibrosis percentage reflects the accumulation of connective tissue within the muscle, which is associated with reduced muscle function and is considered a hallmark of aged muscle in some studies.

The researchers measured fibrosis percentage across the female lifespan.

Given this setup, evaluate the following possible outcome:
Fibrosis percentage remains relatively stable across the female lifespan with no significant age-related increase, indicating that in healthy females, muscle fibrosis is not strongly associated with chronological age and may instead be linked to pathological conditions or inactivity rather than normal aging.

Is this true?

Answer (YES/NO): YES